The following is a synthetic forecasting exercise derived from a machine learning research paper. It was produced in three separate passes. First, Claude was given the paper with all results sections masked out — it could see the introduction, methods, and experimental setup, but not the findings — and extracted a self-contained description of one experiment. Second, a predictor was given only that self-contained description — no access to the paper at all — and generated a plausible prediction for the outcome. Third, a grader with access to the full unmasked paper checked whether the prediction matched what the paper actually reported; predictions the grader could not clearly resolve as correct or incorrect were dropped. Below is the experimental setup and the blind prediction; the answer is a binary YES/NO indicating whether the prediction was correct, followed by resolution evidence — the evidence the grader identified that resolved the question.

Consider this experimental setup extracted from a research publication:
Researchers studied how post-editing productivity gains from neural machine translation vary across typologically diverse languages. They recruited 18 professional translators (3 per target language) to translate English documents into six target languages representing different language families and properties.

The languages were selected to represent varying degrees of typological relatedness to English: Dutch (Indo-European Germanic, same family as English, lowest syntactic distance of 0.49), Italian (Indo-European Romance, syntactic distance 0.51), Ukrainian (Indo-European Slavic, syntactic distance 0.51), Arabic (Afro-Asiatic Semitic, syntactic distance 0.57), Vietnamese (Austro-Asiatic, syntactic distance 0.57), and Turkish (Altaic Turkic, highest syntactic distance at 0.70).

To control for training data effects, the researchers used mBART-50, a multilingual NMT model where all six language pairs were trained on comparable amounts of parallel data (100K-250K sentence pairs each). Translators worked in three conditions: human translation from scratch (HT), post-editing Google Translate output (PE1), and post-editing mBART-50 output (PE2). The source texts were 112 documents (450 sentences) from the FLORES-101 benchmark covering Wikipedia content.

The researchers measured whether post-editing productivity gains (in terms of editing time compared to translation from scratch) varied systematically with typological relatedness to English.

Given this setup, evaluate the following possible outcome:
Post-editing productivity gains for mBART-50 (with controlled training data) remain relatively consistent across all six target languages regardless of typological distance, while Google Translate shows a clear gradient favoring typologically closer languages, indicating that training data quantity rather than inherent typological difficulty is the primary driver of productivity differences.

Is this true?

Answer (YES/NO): NO